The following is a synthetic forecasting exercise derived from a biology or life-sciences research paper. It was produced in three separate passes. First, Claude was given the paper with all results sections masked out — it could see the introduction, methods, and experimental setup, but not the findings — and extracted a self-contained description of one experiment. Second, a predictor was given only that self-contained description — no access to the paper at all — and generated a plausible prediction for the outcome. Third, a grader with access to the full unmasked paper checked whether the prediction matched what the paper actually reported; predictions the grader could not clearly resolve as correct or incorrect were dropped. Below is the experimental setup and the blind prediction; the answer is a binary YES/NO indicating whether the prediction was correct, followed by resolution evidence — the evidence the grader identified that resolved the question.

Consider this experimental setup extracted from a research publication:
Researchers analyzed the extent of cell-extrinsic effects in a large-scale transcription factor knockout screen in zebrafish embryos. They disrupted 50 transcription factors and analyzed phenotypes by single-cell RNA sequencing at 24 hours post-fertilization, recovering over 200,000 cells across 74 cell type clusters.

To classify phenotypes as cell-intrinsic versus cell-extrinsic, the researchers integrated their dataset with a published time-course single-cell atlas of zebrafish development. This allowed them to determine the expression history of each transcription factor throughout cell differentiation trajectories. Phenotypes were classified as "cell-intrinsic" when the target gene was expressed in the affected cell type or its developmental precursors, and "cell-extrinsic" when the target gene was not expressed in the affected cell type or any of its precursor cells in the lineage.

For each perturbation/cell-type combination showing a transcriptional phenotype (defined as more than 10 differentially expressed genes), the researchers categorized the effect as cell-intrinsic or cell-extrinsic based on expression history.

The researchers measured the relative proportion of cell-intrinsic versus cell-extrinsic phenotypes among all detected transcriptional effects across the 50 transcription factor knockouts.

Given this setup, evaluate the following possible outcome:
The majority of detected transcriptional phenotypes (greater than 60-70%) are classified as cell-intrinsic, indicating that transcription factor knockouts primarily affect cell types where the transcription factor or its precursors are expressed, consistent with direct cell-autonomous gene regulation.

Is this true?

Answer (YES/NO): NO